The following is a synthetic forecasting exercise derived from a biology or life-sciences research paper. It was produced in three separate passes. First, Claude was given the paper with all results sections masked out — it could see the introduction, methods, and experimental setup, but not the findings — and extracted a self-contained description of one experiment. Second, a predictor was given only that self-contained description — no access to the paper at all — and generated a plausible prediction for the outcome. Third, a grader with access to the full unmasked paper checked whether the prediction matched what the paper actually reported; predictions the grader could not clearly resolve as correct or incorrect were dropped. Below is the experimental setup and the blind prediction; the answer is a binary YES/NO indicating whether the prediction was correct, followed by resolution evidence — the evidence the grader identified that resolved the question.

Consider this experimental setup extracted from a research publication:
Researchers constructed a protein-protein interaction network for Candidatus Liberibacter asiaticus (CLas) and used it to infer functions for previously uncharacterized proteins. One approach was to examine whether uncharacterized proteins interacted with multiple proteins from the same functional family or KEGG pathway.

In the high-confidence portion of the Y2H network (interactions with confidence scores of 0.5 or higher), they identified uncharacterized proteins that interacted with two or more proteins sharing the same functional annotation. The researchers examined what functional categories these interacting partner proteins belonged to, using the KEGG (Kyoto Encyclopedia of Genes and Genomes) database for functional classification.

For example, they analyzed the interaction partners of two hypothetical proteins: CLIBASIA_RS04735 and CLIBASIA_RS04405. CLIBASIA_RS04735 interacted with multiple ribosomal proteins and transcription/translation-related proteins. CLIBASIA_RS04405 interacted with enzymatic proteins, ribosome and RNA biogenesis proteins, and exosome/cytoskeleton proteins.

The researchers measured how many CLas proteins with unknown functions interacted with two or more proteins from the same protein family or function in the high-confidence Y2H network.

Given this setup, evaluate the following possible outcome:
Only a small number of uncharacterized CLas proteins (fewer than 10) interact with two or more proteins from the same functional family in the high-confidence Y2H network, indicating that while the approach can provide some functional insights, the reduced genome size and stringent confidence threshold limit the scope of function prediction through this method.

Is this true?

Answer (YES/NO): NO